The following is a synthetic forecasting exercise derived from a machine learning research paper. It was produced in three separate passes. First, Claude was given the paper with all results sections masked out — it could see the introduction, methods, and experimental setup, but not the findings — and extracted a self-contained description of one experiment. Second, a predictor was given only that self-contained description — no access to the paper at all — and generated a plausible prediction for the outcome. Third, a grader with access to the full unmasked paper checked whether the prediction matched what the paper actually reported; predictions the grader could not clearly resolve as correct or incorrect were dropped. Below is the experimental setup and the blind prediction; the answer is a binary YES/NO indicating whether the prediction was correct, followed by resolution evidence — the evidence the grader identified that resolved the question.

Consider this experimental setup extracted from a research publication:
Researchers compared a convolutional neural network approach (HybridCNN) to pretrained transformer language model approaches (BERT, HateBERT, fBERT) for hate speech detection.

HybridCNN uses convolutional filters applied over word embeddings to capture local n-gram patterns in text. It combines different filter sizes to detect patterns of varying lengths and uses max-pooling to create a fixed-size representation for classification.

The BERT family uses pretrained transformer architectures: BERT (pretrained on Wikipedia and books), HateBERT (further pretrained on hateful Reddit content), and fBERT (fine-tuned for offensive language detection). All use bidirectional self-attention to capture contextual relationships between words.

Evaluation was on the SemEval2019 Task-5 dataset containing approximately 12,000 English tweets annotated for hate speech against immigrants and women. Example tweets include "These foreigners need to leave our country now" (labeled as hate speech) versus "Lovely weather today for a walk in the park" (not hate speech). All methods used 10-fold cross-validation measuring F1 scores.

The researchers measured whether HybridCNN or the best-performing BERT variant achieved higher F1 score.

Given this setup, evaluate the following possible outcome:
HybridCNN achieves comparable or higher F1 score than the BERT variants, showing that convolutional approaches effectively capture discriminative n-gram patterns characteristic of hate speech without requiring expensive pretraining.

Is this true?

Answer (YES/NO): NO